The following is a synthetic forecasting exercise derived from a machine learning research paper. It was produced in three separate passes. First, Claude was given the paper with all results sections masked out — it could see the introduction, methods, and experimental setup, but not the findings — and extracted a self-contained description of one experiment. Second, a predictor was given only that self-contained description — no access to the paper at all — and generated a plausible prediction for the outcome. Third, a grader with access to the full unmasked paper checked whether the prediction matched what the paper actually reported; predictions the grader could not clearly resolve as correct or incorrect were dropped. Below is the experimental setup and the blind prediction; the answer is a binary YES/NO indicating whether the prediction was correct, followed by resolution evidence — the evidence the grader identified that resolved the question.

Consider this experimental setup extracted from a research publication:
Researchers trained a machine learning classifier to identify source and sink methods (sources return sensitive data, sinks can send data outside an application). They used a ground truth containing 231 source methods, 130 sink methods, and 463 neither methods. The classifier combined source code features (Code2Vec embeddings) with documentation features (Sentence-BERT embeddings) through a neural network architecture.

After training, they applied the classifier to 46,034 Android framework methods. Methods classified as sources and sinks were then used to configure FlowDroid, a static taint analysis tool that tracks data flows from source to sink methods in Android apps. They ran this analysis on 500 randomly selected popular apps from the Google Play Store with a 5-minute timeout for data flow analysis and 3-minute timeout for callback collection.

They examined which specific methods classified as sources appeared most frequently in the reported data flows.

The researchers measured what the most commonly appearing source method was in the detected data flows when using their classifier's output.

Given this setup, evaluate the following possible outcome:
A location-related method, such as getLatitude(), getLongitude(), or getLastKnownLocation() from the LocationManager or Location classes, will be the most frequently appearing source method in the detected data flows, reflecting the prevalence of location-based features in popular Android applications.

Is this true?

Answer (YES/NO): NO